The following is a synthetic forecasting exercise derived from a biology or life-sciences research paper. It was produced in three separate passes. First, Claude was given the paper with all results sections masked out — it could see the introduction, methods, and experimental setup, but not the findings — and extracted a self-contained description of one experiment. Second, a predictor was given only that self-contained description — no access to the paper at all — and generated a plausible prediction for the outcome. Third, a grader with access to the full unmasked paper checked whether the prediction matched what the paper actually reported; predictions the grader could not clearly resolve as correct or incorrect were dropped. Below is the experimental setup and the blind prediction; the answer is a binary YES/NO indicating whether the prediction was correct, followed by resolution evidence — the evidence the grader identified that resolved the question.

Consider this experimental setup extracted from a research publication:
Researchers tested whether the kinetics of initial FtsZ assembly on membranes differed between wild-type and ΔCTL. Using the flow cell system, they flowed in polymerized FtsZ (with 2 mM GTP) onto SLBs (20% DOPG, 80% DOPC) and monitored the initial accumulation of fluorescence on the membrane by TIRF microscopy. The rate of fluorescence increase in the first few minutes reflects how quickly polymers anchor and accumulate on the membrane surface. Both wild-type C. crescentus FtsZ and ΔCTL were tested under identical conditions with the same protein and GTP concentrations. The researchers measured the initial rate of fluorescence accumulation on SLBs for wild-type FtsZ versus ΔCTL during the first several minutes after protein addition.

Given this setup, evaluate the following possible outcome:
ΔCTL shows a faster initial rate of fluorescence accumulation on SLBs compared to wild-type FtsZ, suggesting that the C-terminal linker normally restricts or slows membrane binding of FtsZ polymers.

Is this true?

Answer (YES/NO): NO